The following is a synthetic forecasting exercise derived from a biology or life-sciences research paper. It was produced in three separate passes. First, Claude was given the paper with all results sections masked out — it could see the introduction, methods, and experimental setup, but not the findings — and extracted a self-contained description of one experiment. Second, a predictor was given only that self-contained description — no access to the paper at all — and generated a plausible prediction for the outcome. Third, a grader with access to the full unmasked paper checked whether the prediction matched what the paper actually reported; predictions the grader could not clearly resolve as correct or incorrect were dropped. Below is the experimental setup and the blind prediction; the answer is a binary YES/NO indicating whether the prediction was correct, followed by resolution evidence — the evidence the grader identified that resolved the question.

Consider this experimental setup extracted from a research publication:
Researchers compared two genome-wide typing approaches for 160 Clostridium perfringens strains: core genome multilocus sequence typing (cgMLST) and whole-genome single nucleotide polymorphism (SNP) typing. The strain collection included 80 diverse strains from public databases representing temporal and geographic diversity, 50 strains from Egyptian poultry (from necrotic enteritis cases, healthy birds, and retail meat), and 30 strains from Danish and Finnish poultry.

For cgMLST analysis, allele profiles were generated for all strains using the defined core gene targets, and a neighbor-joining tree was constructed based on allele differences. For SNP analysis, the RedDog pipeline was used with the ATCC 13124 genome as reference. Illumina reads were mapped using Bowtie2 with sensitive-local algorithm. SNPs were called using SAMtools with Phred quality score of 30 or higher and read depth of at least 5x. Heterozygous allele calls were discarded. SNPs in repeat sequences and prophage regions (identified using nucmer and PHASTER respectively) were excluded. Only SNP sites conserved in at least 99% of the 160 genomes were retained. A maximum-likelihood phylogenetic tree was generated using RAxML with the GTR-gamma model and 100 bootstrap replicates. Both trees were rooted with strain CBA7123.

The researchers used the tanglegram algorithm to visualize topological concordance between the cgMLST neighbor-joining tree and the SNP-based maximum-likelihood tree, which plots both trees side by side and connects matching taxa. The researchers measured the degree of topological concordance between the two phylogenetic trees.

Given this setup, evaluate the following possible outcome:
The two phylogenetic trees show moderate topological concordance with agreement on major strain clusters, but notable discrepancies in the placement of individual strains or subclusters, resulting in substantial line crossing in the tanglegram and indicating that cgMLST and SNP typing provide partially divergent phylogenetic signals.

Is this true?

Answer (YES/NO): NO